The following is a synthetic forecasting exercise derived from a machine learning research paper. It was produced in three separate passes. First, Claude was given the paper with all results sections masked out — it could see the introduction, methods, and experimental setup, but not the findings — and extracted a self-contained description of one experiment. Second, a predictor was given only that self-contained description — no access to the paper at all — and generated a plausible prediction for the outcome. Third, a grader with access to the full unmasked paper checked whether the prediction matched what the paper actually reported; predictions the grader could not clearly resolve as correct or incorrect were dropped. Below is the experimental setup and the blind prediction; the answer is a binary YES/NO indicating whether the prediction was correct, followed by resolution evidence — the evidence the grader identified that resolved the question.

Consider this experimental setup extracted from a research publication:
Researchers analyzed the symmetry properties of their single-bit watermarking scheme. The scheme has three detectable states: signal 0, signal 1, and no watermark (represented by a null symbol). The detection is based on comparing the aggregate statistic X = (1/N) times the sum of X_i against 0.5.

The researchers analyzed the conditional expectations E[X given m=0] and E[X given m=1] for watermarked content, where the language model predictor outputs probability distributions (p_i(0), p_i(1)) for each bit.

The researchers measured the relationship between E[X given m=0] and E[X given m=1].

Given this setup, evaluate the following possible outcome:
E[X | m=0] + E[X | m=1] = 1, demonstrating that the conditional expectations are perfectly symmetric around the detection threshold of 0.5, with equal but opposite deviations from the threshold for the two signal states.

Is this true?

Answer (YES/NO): YES